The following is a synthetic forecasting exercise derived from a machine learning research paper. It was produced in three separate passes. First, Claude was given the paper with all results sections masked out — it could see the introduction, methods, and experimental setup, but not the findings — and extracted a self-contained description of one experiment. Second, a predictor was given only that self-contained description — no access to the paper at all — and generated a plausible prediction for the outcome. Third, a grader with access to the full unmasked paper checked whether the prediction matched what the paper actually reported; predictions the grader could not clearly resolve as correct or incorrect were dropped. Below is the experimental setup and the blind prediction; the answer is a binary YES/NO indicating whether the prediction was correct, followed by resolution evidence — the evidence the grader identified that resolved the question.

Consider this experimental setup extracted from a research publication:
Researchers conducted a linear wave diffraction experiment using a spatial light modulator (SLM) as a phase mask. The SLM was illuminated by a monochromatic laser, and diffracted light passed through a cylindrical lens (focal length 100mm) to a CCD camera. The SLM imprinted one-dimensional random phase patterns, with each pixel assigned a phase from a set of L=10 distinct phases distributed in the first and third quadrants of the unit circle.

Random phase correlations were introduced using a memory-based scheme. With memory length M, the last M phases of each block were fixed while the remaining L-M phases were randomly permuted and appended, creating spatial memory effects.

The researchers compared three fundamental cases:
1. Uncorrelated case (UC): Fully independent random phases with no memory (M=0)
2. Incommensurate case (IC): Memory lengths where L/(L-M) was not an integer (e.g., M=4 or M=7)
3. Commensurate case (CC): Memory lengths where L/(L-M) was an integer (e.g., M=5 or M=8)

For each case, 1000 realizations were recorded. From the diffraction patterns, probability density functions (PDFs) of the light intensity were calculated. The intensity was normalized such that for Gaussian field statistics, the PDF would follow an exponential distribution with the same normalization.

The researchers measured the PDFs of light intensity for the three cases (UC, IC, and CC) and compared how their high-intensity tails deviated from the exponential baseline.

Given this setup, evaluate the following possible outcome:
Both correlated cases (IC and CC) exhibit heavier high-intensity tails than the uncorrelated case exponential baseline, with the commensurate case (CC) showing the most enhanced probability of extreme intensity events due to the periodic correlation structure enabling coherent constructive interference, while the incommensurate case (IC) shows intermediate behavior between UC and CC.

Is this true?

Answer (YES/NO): YES